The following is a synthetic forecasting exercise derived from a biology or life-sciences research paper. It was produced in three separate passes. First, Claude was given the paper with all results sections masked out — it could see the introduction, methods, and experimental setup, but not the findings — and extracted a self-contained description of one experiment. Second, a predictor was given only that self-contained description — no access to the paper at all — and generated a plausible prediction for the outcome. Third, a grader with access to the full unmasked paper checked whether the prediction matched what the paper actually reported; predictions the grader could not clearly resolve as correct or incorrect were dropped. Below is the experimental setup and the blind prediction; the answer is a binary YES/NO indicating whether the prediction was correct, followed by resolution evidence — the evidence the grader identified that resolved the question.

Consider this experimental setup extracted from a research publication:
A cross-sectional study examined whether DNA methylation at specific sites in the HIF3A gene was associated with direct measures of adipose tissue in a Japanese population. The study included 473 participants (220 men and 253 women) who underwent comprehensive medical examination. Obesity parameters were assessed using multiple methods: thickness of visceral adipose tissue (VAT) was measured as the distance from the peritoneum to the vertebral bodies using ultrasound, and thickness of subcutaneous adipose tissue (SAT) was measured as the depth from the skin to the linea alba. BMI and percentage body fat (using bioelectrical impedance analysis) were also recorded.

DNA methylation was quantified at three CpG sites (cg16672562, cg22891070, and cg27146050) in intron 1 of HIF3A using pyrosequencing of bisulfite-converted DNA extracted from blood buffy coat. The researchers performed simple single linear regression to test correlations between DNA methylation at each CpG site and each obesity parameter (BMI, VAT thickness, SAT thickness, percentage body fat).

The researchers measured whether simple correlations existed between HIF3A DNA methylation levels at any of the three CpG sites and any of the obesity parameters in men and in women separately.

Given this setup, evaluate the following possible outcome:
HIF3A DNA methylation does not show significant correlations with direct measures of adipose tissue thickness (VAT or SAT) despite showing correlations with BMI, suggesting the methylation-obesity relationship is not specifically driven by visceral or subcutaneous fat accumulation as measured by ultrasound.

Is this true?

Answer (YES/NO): NO